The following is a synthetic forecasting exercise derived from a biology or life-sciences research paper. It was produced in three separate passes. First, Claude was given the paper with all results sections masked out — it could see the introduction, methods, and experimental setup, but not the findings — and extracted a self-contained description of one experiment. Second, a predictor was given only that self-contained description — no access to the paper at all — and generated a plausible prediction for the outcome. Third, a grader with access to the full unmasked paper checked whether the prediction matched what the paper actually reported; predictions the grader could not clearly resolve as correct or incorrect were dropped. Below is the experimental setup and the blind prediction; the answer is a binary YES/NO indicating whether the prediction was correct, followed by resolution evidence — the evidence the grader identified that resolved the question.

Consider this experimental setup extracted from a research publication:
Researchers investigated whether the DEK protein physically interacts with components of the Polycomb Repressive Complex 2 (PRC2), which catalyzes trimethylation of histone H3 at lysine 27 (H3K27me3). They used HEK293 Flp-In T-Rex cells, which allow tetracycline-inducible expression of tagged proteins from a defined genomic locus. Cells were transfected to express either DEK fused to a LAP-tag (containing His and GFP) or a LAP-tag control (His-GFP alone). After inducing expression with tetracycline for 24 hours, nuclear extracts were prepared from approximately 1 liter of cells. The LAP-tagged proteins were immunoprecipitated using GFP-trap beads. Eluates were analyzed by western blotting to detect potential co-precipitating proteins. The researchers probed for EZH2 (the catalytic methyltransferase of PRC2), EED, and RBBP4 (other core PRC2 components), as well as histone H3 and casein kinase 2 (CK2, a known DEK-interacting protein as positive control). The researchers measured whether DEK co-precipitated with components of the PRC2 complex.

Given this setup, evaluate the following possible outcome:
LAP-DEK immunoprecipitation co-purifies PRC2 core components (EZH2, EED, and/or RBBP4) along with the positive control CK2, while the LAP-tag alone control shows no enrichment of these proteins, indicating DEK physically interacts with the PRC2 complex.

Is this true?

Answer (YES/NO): YES